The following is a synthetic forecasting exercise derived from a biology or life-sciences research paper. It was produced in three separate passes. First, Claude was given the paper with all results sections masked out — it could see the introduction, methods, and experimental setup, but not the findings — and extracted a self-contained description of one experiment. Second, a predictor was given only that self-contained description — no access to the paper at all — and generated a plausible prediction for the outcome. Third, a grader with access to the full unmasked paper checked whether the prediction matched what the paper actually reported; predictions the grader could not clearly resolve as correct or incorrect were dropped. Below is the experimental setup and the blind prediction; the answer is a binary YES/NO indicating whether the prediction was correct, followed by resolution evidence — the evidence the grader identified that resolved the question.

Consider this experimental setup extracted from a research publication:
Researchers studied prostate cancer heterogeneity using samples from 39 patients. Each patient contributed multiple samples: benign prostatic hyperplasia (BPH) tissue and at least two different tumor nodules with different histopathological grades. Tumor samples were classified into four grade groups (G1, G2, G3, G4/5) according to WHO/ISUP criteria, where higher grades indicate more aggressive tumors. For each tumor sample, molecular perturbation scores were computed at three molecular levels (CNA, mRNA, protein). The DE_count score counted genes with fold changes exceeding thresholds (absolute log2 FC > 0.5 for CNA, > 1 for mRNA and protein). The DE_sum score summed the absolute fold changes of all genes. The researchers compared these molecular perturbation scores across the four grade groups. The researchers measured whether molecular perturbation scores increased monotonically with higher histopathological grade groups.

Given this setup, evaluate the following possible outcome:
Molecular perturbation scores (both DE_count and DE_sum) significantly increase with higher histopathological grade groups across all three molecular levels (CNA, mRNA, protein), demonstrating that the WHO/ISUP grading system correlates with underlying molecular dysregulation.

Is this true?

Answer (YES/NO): NO